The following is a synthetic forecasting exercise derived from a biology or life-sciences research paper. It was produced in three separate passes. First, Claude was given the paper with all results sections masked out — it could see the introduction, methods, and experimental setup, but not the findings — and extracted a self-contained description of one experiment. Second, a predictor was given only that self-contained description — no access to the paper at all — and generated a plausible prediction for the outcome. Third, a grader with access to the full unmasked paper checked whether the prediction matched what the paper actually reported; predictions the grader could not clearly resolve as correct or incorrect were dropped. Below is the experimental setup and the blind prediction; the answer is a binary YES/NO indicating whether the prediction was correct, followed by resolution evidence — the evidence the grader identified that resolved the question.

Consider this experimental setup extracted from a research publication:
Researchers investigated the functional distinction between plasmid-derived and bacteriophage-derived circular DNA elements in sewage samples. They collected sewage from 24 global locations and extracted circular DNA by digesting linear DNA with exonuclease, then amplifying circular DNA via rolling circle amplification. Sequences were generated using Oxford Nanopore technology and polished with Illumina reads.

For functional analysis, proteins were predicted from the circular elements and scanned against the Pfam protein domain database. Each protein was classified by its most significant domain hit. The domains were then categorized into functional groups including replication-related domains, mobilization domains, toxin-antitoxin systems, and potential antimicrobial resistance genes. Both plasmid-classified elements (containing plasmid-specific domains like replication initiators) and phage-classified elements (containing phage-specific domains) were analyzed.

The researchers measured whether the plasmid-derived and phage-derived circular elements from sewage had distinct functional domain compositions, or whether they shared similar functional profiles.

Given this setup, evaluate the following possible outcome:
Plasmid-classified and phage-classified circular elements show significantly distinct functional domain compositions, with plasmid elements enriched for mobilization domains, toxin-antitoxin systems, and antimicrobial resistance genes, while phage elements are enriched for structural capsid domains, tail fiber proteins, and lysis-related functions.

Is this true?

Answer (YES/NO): NO